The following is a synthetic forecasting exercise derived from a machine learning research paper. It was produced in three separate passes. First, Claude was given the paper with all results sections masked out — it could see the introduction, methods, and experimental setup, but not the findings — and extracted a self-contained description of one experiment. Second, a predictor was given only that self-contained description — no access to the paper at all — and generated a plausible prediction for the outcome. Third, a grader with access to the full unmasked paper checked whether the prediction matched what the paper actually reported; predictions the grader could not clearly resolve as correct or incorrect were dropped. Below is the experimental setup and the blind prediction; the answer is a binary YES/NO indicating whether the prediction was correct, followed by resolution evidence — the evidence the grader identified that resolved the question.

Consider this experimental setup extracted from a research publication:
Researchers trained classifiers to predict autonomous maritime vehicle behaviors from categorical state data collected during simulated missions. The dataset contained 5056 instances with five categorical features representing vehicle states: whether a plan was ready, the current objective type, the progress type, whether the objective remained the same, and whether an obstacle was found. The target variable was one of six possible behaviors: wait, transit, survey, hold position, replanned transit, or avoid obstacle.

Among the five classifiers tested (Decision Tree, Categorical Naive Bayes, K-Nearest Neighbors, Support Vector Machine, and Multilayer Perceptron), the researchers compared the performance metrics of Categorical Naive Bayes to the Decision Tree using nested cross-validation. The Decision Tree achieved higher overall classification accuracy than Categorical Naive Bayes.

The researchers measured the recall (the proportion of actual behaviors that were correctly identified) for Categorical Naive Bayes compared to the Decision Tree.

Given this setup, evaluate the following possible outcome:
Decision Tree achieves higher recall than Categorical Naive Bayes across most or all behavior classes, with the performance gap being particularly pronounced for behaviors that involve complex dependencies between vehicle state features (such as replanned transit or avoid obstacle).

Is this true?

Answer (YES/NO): NO